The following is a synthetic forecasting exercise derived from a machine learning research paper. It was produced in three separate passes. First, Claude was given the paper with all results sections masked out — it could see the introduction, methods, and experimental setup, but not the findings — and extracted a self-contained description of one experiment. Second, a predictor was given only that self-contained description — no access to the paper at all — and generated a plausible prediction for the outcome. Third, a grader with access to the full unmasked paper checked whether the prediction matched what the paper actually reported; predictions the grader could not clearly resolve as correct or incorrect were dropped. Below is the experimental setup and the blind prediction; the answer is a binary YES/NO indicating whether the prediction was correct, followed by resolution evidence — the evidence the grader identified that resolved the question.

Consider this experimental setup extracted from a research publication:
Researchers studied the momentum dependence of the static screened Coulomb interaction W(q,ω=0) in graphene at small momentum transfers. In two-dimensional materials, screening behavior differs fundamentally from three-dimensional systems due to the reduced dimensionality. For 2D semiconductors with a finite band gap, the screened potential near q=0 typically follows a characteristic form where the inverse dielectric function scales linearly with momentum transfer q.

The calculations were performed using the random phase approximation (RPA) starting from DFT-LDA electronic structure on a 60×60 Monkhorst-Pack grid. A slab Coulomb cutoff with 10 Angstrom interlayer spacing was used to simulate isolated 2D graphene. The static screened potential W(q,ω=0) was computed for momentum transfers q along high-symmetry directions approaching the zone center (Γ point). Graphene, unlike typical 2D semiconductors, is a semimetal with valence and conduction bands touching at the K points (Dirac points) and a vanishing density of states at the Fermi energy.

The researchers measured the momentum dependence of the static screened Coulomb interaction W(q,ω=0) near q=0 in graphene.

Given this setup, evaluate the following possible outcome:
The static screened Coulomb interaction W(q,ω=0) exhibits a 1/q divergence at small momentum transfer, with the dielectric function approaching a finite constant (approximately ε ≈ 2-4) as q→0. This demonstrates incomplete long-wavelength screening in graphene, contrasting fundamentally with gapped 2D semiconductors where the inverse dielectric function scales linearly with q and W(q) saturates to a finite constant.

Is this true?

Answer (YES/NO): NO